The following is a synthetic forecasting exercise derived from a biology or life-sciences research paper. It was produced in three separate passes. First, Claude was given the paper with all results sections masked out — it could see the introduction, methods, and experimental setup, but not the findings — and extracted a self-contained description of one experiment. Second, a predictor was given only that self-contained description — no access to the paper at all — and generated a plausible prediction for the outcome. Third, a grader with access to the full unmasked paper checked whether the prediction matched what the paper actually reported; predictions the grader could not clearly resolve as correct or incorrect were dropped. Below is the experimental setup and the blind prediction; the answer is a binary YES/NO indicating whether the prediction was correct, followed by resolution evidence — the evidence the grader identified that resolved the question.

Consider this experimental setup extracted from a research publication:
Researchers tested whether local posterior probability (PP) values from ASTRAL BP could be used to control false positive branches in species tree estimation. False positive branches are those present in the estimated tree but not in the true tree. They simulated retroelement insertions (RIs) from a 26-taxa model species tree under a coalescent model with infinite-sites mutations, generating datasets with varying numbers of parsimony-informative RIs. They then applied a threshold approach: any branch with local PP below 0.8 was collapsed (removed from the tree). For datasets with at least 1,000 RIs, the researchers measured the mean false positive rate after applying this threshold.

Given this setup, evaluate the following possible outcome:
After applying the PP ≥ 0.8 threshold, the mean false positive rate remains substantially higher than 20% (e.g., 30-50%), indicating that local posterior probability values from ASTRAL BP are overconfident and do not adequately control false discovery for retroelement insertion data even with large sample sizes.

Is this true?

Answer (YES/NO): NO